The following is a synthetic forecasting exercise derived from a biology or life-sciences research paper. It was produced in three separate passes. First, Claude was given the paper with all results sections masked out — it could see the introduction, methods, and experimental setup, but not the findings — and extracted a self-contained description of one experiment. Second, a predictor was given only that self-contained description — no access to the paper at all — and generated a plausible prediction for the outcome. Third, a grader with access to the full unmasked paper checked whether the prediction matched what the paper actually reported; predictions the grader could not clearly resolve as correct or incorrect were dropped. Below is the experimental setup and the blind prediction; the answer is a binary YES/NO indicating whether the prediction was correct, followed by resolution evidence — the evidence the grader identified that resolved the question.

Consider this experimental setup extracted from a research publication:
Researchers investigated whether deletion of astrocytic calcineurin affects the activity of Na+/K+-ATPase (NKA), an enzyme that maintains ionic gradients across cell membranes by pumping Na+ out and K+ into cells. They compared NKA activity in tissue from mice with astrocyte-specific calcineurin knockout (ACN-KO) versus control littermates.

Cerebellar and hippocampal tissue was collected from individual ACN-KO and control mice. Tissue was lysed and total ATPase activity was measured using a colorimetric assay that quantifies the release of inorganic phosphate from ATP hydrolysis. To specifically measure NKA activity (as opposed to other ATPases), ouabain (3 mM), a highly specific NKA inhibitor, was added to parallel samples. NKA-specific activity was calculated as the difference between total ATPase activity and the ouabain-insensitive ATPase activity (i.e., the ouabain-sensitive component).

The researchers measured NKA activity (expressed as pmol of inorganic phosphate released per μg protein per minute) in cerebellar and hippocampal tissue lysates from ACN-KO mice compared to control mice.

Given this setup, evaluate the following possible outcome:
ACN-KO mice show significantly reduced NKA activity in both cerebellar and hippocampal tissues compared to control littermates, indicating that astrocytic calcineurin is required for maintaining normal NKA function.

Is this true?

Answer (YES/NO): YES